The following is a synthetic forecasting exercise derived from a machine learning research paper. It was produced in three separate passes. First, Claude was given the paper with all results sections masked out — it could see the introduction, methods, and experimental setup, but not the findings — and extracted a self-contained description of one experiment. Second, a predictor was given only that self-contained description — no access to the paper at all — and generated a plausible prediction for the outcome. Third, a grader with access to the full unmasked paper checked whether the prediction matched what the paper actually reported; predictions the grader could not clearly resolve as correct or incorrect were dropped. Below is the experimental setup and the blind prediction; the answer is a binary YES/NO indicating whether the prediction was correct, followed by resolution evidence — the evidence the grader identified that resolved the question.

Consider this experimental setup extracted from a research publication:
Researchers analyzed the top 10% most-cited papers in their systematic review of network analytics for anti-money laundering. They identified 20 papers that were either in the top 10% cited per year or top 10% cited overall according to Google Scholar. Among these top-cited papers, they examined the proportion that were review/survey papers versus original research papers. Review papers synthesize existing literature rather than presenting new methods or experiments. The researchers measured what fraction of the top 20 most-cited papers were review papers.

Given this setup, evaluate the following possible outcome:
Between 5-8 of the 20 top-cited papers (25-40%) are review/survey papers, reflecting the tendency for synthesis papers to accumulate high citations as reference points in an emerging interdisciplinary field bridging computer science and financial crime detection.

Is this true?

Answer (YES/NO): YES